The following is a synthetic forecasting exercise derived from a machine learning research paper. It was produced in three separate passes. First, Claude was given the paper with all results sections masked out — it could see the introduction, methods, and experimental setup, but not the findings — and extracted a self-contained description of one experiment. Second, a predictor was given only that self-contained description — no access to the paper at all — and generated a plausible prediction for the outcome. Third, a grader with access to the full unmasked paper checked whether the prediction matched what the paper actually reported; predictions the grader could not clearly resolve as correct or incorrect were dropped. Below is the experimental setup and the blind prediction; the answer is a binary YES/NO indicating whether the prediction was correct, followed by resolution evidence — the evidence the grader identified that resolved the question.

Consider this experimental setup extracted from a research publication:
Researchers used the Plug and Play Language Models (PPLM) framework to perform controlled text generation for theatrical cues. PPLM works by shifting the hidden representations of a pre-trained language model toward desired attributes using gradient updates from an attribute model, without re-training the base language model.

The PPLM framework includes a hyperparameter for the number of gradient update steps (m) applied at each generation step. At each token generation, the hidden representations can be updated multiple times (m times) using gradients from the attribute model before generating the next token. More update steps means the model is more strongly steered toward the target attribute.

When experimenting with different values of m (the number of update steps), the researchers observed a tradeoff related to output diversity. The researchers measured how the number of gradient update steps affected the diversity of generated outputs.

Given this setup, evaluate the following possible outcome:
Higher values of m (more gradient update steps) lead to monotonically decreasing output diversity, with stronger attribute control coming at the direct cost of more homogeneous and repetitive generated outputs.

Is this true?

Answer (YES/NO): NO